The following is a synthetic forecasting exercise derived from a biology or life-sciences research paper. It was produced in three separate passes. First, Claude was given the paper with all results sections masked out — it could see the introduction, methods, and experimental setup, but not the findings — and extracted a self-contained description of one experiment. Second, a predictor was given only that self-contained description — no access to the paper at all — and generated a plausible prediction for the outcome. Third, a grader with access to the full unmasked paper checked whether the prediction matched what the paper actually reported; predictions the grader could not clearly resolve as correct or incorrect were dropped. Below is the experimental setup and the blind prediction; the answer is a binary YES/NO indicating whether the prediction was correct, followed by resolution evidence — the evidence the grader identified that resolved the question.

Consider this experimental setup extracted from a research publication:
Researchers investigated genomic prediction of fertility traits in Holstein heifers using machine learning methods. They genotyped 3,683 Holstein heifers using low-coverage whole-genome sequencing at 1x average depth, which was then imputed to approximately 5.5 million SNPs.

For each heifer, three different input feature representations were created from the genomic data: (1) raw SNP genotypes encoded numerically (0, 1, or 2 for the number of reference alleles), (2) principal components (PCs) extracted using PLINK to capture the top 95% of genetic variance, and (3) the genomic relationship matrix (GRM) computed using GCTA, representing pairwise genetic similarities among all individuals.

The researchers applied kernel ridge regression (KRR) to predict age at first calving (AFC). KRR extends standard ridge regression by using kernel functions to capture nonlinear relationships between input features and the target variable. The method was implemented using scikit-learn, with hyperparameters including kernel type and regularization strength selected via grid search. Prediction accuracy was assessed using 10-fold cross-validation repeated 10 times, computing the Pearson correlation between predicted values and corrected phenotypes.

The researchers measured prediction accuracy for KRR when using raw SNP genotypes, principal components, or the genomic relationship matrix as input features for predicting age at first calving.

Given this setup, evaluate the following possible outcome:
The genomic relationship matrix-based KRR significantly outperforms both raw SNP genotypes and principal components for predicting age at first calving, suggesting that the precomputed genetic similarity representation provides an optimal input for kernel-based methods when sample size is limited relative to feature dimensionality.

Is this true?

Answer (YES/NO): NO